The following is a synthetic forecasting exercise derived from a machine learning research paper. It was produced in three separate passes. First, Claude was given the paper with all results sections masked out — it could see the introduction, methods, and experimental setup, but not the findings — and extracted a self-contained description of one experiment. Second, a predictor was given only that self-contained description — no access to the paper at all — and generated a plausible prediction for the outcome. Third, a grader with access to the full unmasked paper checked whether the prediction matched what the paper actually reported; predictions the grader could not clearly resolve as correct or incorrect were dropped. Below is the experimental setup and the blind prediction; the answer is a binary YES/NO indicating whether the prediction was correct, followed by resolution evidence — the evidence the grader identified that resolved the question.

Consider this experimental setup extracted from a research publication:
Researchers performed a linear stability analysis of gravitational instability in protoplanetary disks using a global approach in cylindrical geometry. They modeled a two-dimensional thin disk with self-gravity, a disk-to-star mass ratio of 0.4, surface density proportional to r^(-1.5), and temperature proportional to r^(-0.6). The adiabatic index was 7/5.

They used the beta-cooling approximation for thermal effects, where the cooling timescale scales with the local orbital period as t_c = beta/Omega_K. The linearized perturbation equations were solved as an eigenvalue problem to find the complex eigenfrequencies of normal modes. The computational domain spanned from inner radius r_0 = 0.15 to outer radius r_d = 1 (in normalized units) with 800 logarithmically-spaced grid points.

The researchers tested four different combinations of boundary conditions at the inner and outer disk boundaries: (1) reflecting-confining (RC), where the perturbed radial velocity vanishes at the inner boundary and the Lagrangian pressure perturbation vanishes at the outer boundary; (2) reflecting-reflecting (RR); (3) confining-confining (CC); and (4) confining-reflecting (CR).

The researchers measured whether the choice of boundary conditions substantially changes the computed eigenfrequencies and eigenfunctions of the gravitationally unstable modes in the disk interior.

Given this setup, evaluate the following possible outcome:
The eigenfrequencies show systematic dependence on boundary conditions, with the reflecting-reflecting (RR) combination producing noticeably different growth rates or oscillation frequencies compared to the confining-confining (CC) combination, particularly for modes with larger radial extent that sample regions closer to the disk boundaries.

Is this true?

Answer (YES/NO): NO